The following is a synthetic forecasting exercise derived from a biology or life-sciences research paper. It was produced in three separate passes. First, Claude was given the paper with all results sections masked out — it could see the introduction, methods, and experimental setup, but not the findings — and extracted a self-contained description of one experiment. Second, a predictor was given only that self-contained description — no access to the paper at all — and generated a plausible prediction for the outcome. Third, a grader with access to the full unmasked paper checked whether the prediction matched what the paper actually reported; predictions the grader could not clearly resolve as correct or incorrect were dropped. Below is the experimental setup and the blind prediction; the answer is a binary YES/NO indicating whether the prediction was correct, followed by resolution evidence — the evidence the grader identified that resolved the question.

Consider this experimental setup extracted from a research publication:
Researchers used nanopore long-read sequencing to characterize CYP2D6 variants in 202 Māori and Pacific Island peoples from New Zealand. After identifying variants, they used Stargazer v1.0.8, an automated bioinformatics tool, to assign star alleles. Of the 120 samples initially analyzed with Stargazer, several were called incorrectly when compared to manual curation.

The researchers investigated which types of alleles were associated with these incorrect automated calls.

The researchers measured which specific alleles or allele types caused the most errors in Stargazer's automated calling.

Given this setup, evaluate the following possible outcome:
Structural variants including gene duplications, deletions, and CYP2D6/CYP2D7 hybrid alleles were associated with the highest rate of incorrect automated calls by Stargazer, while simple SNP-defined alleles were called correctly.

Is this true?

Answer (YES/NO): NO